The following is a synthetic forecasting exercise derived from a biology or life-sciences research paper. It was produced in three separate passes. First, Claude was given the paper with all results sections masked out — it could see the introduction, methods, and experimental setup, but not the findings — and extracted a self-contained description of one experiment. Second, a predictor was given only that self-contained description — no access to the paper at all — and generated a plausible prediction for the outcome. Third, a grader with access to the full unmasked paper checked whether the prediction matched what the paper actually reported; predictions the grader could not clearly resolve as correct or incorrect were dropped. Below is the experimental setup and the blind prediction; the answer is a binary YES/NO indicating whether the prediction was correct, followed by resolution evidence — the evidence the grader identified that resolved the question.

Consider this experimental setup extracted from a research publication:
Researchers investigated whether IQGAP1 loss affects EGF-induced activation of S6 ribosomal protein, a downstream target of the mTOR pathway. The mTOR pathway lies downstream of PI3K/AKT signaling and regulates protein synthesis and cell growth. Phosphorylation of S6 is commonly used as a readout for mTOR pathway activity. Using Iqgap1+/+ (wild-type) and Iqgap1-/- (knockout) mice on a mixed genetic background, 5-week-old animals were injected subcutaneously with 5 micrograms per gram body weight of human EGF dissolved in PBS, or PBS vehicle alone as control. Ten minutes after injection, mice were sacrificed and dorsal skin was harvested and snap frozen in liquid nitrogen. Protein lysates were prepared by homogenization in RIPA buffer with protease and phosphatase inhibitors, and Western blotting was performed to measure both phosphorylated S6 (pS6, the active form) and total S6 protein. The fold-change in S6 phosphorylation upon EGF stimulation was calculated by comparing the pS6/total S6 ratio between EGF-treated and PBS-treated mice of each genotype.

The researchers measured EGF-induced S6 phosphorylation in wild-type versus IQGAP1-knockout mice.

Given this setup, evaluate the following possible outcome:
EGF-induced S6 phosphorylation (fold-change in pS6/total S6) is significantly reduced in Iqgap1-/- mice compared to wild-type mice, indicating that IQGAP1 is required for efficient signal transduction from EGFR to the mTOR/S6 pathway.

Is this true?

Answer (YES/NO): YES